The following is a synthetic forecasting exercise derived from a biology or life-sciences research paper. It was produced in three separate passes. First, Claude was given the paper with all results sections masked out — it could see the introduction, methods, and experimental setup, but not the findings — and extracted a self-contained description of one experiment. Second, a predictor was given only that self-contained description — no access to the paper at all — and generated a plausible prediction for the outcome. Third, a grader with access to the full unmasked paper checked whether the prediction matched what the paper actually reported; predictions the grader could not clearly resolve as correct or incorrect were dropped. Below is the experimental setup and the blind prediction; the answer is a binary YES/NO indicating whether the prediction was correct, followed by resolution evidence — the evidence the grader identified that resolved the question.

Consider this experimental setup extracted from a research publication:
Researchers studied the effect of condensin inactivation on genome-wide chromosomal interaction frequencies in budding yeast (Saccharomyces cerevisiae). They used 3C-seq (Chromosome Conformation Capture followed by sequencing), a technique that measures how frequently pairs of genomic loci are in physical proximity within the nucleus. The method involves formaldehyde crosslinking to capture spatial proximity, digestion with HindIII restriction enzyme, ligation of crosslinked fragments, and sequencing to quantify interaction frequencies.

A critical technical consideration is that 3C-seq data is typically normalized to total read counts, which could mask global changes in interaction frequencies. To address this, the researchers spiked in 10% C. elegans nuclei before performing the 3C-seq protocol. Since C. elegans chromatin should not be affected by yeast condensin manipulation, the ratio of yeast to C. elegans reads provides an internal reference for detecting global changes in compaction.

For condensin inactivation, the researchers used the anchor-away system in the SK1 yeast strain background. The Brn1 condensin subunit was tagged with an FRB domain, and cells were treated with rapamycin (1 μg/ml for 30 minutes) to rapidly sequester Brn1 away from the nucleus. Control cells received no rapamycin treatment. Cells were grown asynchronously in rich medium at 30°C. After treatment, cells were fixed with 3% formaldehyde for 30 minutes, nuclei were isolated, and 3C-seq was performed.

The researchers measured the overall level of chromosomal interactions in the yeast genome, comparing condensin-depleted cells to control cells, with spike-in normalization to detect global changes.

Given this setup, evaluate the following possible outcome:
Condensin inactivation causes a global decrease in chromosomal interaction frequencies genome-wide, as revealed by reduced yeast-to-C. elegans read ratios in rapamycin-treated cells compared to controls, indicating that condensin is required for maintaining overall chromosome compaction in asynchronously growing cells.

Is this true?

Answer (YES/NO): NO